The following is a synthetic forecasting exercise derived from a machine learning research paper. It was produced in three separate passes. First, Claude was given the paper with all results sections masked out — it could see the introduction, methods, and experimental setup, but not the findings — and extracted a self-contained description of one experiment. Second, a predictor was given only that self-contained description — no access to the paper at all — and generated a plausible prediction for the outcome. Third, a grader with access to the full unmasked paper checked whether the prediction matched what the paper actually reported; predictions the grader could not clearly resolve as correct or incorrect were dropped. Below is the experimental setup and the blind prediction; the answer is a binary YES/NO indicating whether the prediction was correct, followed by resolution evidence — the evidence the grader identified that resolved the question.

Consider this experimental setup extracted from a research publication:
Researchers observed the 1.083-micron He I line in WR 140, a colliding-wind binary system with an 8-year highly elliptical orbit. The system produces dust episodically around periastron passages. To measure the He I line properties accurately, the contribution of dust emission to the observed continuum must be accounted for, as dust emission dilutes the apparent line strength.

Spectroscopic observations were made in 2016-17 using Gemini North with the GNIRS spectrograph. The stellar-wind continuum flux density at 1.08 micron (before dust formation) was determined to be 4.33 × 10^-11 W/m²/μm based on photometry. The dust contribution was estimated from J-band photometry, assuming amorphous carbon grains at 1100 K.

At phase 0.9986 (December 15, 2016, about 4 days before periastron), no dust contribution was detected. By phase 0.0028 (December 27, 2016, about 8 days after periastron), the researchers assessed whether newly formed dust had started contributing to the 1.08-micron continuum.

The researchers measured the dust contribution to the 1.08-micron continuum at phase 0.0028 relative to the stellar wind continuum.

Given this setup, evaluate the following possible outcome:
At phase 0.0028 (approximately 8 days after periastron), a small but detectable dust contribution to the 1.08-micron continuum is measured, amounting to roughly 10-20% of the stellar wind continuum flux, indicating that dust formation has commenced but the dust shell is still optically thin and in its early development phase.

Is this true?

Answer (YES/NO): NO